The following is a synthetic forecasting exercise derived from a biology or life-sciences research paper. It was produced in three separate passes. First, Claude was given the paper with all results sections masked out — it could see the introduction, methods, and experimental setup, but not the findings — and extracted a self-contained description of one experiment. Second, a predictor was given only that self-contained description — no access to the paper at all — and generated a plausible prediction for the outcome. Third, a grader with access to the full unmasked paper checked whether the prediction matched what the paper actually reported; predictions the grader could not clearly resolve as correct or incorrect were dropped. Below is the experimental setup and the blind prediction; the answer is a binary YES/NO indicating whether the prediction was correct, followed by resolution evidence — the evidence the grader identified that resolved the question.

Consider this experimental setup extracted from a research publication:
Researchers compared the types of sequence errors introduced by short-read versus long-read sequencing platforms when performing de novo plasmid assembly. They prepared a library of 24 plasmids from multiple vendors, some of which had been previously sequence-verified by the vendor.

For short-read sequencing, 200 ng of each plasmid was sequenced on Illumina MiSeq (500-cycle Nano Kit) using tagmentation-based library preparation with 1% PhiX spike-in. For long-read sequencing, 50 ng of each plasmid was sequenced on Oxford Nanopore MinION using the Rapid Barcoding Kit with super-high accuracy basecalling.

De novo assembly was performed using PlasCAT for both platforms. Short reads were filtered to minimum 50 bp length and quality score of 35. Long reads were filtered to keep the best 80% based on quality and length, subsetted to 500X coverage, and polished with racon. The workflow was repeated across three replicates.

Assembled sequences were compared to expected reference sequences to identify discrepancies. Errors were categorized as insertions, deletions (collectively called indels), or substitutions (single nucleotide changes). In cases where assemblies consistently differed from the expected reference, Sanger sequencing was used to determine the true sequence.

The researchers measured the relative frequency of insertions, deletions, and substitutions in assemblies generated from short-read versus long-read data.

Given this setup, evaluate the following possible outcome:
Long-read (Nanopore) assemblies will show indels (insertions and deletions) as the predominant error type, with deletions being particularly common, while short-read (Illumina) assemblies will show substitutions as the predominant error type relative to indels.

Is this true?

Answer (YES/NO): NO